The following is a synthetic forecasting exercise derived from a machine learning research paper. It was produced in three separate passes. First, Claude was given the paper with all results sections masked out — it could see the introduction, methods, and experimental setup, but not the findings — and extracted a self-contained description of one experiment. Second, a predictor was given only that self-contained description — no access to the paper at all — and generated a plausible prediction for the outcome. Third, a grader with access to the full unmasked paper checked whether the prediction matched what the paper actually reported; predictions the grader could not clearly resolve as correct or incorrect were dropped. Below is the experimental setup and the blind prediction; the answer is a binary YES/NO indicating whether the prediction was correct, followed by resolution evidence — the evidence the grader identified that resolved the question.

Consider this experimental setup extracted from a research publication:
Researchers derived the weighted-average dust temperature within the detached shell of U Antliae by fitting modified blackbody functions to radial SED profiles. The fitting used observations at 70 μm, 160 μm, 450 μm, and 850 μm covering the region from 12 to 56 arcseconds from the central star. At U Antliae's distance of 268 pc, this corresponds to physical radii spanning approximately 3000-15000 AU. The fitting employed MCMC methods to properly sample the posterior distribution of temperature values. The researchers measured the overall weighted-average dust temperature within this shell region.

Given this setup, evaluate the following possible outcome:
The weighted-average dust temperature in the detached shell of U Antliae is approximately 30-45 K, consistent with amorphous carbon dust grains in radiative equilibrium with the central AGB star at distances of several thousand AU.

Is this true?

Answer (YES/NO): NO